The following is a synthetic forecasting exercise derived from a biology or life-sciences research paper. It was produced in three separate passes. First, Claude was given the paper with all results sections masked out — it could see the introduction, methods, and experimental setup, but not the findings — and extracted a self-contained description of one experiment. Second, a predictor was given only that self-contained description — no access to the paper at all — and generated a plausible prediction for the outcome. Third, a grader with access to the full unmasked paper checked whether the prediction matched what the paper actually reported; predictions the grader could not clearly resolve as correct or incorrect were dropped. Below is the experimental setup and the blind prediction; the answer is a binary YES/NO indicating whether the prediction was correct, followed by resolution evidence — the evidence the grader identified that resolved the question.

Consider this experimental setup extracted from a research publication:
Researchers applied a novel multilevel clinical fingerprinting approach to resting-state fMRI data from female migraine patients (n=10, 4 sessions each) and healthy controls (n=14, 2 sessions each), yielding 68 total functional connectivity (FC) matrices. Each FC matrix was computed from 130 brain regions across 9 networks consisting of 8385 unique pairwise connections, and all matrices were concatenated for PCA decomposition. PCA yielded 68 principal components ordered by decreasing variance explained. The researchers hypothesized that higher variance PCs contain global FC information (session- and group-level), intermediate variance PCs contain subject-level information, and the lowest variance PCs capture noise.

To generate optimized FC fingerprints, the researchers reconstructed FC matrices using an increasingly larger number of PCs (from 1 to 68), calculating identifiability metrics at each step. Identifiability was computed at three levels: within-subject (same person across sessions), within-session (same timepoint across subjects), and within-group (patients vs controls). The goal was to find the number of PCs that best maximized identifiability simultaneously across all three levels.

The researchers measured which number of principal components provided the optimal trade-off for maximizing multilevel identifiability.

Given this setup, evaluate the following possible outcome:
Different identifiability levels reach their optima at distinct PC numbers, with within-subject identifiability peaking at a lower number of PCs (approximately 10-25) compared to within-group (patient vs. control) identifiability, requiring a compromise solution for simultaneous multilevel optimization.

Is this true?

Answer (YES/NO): YES